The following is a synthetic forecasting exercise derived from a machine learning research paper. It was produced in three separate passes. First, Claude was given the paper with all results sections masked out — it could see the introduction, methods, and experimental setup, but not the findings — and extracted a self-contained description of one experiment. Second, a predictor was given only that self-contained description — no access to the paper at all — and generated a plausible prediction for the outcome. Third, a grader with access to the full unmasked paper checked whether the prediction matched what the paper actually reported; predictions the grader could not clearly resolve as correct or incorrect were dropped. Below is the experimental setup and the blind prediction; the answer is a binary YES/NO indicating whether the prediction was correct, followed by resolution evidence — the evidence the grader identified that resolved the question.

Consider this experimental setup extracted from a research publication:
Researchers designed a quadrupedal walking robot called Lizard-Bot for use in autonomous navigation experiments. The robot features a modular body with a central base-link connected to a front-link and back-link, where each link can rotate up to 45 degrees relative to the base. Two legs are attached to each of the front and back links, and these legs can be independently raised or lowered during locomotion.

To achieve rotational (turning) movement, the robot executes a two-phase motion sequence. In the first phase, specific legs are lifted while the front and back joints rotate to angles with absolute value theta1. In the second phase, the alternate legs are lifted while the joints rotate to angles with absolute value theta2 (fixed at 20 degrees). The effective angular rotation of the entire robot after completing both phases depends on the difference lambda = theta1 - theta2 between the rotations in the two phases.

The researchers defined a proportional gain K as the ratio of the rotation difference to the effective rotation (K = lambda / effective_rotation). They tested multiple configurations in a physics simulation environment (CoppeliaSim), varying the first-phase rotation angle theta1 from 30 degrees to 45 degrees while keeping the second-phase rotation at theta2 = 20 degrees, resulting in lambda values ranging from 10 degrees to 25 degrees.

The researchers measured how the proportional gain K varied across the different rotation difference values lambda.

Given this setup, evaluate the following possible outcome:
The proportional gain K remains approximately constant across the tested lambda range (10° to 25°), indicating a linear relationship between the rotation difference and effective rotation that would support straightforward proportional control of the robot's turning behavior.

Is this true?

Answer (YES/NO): NO